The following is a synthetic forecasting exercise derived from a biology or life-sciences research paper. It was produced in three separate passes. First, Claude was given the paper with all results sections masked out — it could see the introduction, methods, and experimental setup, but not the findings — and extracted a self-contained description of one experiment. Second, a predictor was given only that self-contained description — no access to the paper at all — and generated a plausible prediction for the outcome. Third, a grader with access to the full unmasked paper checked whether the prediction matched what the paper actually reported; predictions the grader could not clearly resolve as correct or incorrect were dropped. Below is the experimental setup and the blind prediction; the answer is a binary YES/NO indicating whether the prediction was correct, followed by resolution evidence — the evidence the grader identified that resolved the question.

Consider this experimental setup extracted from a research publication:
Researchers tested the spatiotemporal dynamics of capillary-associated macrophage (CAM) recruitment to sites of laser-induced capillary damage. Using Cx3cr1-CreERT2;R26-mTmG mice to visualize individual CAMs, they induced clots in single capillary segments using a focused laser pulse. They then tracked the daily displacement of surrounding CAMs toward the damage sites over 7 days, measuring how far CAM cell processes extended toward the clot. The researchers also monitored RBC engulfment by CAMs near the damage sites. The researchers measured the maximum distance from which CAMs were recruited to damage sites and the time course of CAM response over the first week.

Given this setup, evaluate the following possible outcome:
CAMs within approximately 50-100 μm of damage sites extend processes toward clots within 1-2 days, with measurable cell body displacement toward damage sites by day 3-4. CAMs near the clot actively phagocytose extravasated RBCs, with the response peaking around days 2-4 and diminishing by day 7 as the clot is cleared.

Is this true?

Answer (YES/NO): NO